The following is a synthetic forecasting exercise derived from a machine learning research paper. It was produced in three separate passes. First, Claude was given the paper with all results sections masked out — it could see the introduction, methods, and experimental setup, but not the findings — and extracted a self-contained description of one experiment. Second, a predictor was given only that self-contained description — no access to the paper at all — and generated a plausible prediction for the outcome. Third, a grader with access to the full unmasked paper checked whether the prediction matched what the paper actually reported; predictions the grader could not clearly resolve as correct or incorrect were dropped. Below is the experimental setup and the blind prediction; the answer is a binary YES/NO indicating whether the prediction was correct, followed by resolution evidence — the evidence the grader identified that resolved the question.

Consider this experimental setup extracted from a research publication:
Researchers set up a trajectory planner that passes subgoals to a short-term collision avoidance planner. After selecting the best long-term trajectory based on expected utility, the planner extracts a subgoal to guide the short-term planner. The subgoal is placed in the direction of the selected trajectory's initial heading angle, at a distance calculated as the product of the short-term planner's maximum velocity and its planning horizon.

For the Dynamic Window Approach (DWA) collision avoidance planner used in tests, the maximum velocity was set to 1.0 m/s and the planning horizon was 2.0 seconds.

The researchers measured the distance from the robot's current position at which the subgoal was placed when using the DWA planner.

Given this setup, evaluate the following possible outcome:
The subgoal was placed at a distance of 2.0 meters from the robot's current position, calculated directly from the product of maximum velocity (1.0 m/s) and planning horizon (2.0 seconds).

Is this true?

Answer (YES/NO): YES